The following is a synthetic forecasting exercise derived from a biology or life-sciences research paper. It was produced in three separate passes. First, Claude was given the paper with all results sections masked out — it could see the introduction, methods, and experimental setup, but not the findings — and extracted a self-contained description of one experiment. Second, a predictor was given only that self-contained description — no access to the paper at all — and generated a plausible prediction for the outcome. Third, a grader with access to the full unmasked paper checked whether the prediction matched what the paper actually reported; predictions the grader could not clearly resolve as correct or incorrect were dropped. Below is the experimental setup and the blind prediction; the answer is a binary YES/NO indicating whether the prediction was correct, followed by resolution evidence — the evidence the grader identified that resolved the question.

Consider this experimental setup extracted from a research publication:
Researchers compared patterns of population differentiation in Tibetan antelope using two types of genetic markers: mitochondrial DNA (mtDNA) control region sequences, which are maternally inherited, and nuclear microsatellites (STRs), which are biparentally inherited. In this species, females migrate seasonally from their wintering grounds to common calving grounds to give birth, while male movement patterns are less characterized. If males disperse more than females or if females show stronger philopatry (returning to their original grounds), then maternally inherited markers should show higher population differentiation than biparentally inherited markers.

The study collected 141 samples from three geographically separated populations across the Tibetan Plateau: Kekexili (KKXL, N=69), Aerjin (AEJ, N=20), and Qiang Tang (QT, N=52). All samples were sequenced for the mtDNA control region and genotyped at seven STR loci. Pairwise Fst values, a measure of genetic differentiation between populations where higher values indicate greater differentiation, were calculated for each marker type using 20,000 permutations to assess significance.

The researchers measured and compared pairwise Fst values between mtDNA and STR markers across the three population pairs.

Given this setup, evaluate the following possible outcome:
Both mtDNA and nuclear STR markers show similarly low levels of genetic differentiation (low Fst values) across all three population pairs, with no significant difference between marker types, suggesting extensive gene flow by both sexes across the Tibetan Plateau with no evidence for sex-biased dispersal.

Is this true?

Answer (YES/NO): NO